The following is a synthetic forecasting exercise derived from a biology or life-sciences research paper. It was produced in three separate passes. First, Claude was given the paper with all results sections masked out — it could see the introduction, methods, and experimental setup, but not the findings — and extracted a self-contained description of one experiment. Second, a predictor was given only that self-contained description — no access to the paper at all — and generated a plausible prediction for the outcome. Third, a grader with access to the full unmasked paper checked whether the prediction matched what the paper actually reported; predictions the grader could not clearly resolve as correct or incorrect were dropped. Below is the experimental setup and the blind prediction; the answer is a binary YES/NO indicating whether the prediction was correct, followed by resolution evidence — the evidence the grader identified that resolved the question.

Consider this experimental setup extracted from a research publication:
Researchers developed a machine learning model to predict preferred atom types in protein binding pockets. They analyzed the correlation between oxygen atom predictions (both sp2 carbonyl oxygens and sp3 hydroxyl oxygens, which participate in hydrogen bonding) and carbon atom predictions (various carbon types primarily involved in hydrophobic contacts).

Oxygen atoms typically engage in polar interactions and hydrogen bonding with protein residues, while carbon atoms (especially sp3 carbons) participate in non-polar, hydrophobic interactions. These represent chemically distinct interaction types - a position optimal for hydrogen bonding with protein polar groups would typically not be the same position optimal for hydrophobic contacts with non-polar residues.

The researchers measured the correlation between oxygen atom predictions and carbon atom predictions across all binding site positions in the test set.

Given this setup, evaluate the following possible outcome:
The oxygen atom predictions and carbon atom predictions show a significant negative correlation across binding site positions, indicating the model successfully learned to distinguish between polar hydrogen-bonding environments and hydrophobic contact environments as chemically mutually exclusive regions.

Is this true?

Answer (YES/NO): YES